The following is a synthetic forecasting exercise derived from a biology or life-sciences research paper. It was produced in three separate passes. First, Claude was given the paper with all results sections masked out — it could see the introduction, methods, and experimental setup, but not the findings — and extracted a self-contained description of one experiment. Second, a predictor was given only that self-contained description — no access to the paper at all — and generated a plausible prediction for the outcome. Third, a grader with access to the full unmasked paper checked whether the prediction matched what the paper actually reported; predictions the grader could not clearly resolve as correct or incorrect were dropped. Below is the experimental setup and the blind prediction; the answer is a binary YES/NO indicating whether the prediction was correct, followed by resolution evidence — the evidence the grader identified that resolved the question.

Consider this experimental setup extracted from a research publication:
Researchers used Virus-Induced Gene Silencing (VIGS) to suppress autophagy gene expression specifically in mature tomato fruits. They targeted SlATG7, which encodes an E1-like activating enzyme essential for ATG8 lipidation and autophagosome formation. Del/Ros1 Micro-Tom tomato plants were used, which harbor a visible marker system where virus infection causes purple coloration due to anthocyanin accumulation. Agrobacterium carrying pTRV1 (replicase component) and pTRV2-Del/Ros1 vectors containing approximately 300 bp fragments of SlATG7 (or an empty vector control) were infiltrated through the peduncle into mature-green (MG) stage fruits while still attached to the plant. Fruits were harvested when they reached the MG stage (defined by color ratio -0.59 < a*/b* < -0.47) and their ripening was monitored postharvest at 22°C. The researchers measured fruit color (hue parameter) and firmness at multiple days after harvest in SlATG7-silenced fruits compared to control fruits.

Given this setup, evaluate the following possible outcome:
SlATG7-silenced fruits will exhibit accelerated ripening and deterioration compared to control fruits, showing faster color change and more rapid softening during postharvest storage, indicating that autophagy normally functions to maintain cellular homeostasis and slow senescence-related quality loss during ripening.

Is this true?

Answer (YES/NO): NO